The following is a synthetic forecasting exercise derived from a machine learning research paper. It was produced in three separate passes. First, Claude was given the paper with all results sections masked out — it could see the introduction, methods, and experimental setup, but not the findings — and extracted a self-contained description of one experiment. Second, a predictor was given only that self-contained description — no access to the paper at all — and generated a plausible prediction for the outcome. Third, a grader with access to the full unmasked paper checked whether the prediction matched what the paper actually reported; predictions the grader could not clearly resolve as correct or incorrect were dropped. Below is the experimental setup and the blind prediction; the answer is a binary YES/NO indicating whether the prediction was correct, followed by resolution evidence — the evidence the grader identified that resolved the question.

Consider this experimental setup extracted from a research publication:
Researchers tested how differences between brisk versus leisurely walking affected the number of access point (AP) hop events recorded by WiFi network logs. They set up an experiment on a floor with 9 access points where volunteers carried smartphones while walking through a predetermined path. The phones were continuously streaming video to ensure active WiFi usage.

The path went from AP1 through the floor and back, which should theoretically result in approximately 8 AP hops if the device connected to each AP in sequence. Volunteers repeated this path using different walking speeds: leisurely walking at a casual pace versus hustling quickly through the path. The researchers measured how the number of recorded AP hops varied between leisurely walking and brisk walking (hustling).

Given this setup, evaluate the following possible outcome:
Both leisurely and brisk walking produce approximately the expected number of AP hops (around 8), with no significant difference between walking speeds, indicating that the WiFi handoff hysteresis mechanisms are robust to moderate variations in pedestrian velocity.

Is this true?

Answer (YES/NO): NO